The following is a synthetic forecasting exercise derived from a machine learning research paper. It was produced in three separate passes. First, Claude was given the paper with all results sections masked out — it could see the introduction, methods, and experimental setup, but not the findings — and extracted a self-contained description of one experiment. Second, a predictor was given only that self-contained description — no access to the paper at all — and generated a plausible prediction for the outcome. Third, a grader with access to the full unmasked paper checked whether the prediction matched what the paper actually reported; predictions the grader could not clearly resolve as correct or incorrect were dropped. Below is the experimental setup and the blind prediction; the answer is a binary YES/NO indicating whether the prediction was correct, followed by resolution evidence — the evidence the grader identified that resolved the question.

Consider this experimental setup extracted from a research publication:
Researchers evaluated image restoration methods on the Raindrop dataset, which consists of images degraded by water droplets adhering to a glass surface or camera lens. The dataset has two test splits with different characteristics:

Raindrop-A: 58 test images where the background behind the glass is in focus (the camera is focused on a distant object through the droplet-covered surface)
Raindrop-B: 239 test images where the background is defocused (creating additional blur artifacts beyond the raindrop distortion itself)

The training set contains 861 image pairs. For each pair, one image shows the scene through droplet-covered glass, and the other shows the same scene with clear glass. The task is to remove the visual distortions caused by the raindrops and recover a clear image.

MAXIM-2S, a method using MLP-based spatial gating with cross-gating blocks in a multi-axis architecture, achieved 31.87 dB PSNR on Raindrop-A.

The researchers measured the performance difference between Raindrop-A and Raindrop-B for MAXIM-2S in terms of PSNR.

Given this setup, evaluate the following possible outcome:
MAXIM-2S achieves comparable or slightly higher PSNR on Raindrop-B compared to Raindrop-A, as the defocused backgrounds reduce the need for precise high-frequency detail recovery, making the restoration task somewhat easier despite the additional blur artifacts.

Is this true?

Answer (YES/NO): NO